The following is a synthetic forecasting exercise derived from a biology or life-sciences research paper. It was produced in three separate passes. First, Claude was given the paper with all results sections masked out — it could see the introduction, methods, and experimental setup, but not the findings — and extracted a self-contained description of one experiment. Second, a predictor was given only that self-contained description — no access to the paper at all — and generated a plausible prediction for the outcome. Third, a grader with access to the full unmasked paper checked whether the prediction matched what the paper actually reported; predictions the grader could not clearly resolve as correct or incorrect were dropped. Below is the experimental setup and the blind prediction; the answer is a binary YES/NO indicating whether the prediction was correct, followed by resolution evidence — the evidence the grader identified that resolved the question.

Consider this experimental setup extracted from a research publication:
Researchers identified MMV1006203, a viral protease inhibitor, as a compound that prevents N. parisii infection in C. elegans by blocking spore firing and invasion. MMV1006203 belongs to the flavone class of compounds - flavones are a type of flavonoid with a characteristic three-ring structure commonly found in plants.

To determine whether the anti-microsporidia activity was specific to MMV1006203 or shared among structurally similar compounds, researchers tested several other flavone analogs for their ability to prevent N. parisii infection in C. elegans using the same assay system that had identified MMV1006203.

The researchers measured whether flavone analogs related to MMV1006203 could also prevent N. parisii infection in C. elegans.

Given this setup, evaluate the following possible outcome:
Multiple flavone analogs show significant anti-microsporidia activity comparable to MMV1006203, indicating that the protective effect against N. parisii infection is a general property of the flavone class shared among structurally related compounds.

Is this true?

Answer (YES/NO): NO